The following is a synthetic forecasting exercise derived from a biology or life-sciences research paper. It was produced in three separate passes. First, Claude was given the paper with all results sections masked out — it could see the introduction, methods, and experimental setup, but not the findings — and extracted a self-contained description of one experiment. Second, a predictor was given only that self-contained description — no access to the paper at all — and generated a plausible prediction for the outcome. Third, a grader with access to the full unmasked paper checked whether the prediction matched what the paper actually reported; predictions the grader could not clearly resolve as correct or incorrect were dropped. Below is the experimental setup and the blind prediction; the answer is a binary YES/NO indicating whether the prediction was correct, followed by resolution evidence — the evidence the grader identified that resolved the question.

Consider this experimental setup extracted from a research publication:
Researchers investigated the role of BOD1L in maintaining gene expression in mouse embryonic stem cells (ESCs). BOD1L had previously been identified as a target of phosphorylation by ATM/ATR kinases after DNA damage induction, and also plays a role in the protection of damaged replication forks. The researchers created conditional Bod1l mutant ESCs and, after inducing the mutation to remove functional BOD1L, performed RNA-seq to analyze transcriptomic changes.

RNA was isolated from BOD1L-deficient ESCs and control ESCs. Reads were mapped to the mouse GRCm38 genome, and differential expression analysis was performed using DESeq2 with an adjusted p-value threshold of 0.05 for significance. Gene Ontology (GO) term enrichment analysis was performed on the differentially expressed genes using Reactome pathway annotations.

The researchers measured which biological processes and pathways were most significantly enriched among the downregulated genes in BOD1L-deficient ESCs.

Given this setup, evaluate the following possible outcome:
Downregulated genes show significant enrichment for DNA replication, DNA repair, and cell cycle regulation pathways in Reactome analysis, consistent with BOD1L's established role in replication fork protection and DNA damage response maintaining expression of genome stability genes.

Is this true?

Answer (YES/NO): NO